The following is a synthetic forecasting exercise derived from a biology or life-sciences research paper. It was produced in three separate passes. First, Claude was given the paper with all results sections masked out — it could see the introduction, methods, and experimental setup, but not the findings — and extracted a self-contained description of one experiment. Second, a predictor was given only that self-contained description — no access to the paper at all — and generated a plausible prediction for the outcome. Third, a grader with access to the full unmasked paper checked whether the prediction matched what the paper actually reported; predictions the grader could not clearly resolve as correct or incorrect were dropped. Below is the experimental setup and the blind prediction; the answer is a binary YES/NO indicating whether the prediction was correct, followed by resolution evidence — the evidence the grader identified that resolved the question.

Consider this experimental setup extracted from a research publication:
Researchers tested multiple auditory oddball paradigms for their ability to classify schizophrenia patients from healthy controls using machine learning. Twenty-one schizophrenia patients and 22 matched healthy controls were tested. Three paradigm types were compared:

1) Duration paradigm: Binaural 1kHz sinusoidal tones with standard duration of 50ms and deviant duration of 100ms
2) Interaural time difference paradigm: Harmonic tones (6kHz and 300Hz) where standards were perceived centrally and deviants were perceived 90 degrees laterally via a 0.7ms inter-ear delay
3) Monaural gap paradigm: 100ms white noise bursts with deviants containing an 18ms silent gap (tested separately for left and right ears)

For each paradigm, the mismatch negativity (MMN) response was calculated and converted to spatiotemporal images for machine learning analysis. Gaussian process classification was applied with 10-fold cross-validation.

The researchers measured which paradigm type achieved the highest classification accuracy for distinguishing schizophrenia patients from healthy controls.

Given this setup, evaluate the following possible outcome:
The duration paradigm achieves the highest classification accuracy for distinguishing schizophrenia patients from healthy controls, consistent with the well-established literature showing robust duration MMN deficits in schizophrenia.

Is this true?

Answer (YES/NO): NO